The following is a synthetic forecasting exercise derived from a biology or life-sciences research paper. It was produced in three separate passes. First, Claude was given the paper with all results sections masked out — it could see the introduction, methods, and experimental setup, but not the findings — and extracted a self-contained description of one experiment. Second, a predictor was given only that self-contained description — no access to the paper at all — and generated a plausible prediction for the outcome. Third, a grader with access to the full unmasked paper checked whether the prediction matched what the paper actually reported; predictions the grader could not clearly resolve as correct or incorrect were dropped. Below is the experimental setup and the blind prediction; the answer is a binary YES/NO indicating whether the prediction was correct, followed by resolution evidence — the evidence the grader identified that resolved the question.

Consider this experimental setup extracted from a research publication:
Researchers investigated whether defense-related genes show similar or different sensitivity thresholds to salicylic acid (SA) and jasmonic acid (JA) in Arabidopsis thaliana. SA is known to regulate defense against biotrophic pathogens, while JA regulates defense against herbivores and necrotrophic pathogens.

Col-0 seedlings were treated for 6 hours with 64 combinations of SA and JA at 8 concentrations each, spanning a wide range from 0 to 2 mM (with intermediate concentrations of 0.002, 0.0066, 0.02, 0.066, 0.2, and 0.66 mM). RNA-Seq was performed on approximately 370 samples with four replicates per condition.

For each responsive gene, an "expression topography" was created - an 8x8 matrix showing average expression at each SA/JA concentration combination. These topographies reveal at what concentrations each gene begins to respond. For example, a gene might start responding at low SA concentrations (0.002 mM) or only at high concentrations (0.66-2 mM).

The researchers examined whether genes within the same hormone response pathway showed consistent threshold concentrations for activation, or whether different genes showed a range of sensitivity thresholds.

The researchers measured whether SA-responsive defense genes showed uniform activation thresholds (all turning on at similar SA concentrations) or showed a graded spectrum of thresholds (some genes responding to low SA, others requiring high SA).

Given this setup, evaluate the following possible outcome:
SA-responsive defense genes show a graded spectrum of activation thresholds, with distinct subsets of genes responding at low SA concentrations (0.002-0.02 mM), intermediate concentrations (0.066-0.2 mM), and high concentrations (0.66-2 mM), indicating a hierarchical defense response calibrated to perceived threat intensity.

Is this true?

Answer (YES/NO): NO